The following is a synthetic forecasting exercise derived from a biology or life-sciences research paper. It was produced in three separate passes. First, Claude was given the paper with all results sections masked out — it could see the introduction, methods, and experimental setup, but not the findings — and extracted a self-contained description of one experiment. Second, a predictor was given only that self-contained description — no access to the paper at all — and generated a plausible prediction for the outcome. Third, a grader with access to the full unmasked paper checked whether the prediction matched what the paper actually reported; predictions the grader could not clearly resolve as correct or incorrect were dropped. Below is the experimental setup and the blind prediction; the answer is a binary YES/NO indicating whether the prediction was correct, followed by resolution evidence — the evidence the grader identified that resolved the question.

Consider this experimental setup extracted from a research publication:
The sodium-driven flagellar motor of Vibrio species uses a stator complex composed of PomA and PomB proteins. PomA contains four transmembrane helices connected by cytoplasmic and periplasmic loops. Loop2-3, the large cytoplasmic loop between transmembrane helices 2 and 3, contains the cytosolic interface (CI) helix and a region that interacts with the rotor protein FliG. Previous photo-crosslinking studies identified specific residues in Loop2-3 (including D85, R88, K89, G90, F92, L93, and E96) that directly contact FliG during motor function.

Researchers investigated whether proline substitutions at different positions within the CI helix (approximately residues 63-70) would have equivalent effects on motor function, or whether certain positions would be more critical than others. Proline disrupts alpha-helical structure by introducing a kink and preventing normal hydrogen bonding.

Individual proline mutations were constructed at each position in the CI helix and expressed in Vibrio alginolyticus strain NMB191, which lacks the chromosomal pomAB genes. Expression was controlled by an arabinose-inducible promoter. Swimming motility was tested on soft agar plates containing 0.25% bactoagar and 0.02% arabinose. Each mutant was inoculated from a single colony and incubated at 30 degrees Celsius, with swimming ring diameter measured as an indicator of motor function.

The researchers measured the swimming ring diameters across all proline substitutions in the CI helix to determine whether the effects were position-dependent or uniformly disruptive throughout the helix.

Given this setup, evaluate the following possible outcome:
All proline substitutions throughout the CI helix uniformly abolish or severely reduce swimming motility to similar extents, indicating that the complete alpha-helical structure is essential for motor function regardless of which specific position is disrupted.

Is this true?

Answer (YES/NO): NO